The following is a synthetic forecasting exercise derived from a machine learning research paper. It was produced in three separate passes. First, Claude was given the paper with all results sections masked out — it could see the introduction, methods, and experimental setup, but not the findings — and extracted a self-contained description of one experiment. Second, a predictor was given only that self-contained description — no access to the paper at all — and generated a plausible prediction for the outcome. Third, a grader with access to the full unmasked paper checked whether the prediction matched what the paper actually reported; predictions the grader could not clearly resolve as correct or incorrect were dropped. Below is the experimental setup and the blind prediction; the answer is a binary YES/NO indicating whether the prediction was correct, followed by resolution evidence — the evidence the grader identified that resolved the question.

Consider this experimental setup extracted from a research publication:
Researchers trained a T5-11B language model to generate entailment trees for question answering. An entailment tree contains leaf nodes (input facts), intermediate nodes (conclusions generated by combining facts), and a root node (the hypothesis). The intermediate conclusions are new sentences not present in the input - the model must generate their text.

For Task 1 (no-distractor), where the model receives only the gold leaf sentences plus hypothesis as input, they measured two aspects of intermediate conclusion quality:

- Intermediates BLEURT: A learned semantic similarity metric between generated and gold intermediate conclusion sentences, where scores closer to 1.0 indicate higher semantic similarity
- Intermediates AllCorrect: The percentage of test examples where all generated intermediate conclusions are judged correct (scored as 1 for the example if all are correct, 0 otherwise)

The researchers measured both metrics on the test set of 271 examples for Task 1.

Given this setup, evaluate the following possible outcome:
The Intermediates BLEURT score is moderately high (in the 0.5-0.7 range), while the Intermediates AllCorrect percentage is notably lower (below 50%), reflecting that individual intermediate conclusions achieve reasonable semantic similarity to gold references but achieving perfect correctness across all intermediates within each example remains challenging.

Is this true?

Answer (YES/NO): NO